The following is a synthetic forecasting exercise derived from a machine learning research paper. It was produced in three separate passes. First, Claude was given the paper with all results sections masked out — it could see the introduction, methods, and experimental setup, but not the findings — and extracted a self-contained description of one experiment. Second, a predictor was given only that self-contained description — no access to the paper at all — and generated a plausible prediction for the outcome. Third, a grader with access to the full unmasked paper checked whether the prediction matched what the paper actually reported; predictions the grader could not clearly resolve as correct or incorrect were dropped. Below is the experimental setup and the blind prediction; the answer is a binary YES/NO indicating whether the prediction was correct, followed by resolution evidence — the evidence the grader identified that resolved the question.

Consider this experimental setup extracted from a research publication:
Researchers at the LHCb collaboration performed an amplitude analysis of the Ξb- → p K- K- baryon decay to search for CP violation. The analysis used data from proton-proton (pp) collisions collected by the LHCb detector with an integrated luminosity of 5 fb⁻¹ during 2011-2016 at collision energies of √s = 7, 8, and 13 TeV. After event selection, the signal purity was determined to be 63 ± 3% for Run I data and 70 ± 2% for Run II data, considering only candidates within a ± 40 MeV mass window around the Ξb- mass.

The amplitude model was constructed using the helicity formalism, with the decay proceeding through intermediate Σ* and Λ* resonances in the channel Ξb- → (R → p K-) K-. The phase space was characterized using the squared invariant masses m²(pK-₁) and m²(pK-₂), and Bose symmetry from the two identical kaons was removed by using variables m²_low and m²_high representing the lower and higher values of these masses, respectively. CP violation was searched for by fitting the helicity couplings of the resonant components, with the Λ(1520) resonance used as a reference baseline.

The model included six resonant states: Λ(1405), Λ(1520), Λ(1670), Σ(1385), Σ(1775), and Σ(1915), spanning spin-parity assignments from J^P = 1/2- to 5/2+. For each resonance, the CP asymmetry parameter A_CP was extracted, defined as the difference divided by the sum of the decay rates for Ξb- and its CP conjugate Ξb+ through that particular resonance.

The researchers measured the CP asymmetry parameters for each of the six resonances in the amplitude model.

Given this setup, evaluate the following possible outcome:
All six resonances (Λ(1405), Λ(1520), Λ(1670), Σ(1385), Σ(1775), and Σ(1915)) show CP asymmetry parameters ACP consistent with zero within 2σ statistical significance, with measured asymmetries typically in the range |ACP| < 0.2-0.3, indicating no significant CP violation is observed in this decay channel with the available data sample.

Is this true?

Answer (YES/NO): NO